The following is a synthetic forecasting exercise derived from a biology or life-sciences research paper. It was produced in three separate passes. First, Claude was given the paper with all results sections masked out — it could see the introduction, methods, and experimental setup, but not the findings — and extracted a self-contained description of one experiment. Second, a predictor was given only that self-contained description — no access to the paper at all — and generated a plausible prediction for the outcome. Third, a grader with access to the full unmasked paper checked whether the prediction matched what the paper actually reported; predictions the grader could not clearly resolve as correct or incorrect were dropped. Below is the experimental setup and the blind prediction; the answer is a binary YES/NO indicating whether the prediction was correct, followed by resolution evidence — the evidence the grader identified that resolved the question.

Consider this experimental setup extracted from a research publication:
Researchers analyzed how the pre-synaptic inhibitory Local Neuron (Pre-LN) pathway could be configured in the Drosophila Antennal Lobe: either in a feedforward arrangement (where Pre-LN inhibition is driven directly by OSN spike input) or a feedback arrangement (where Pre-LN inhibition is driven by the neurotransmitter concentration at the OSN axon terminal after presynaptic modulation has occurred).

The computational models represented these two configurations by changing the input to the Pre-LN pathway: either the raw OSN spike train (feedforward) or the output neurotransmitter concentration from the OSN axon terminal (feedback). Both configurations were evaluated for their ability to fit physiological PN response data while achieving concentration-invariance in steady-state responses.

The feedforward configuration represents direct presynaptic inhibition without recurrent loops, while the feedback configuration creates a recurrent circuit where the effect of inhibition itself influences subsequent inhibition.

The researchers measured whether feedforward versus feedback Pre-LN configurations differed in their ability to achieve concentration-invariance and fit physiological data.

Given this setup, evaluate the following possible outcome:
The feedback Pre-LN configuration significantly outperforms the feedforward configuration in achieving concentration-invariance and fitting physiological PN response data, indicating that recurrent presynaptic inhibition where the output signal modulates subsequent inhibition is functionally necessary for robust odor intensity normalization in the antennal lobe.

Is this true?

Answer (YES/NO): NO